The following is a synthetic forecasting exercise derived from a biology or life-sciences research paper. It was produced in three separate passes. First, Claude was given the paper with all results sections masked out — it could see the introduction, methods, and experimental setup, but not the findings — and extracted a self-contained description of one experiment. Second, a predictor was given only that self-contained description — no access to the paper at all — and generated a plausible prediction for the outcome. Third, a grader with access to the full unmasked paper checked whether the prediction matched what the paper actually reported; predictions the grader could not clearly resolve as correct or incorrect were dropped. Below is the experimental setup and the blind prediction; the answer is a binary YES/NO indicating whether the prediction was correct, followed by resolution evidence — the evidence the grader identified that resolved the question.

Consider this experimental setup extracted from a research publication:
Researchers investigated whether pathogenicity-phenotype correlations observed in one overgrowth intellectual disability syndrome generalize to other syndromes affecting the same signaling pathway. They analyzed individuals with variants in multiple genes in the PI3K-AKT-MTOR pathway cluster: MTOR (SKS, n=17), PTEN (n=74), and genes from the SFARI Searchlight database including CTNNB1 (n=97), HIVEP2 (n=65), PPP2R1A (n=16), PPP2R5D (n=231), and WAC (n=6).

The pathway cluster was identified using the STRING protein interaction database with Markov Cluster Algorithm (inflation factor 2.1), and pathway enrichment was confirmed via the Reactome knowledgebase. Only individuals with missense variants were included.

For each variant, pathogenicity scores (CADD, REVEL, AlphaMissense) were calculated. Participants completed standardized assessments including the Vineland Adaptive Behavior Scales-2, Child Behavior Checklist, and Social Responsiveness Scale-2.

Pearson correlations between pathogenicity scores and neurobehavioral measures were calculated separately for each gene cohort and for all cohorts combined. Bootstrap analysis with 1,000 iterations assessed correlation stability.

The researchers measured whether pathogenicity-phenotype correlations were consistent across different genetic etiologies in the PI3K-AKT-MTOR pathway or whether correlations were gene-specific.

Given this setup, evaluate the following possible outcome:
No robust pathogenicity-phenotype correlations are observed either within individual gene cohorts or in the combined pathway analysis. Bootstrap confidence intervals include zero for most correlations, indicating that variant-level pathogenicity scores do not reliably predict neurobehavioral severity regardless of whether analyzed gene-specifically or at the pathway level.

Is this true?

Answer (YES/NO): NO